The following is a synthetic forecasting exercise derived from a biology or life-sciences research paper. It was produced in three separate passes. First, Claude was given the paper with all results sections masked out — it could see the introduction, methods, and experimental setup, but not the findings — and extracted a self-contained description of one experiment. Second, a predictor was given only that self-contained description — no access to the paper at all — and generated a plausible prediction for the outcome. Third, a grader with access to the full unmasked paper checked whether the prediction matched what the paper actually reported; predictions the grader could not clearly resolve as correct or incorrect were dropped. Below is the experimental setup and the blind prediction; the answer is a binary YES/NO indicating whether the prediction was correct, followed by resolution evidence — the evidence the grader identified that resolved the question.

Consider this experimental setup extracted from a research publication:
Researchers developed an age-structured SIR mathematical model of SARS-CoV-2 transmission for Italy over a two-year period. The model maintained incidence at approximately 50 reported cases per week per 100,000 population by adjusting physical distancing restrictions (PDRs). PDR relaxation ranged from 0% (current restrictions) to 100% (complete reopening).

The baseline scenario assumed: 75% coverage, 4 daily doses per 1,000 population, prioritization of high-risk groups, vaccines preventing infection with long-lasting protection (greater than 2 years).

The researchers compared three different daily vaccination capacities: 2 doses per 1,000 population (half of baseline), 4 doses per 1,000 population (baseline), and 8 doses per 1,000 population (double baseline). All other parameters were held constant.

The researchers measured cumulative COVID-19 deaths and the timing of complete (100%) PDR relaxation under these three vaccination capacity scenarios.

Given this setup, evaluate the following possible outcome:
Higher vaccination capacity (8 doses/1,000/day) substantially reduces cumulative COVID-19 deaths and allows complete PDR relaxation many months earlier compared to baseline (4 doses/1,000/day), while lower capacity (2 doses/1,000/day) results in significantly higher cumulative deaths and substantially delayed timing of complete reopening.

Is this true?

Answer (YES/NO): NO